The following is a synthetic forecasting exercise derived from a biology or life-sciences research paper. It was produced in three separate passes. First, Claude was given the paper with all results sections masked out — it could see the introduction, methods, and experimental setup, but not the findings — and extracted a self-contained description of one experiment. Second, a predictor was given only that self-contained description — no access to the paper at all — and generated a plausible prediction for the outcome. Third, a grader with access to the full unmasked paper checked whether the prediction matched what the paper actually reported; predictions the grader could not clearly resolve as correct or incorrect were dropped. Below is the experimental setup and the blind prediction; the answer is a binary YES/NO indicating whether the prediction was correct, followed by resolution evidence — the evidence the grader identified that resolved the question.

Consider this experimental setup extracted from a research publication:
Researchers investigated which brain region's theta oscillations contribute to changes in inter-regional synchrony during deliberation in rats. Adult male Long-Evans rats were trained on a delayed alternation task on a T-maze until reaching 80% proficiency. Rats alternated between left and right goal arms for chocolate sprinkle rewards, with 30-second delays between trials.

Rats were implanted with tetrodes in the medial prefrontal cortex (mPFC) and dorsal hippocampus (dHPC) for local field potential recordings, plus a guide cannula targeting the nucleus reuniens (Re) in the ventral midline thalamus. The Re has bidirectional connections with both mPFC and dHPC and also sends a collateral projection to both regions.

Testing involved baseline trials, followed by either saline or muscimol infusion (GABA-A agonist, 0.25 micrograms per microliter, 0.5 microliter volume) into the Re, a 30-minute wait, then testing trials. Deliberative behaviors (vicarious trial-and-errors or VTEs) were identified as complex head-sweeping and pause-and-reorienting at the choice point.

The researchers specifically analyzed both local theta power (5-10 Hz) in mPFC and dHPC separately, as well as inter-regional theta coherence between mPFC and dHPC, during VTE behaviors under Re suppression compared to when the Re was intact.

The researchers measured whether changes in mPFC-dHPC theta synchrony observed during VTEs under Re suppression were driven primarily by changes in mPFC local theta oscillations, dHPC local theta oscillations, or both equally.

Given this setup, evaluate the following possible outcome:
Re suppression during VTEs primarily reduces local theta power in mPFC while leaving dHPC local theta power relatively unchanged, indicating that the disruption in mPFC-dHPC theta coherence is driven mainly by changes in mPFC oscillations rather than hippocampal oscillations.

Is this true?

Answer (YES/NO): NO